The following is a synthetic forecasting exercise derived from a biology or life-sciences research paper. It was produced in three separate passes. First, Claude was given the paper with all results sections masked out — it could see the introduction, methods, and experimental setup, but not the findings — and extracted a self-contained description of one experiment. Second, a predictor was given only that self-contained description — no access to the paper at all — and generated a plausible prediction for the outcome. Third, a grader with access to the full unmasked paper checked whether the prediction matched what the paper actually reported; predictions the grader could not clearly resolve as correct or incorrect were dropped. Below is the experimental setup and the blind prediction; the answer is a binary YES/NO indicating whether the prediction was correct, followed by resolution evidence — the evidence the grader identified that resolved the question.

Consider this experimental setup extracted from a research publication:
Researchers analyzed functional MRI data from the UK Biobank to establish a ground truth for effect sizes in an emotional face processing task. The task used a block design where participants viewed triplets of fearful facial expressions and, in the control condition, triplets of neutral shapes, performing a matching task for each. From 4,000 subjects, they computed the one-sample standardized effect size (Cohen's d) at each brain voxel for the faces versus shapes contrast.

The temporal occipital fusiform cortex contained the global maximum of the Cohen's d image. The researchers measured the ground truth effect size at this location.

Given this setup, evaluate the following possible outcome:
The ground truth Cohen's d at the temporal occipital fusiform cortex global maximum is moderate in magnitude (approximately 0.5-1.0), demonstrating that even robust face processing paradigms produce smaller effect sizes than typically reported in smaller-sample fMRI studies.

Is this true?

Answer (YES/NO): NO